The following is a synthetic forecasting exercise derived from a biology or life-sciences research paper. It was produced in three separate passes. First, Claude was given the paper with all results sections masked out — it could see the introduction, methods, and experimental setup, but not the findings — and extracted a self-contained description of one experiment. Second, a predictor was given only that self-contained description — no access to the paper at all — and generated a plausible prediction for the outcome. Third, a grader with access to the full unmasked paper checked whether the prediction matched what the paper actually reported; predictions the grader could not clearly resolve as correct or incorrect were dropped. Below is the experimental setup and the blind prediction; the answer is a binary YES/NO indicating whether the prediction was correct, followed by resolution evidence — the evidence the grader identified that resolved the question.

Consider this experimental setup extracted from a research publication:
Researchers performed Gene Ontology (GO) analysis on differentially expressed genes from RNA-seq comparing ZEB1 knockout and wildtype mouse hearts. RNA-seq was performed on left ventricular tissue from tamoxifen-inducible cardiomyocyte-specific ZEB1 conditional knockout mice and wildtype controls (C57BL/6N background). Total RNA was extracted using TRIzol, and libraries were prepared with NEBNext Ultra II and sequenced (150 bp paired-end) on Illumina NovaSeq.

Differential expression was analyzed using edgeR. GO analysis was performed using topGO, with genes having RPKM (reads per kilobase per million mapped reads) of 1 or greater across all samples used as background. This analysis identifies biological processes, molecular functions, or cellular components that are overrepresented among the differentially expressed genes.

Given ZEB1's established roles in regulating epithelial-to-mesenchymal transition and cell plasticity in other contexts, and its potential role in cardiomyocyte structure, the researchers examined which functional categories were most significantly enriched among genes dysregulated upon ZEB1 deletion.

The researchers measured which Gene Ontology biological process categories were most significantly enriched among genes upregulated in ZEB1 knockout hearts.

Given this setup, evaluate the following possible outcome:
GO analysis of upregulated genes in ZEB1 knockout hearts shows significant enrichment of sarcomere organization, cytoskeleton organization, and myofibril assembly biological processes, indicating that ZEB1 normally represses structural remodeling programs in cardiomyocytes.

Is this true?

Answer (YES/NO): NO